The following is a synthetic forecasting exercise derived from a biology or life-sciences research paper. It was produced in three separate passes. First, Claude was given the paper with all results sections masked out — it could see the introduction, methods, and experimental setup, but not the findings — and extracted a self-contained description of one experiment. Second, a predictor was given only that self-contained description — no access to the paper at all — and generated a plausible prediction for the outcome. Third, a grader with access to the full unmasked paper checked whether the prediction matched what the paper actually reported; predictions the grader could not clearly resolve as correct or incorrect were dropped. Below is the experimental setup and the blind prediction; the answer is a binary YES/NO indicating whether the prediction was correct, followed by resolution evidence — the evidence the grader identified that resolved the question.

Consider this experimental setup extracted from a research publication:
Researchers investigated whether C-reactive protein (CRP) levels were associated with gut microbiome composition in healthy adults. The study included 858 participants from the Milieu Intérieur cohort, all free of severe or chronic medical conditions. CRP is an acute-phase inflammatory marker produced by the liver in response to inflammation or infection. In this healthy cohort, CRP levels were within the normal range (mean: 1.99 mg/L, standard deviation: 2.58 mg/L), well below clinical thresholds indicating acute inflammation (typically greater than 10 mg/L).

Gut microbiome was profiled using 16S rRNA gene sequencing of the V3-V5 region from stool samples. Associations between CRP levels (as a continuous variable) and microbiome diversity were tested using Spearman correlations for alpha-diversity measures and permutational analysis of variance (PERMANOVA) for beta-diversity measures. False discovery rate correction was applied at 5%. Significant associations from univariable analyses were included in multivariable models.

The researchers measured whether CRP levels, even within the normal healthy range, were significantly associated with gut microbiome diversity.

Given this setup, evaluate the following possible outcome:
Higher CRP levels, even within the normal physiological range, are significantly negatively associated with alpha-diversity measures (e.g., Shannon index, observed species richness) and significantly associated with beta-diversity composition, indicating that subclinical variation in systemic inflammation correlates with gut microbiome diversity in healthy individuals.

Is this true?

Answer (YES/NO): NO